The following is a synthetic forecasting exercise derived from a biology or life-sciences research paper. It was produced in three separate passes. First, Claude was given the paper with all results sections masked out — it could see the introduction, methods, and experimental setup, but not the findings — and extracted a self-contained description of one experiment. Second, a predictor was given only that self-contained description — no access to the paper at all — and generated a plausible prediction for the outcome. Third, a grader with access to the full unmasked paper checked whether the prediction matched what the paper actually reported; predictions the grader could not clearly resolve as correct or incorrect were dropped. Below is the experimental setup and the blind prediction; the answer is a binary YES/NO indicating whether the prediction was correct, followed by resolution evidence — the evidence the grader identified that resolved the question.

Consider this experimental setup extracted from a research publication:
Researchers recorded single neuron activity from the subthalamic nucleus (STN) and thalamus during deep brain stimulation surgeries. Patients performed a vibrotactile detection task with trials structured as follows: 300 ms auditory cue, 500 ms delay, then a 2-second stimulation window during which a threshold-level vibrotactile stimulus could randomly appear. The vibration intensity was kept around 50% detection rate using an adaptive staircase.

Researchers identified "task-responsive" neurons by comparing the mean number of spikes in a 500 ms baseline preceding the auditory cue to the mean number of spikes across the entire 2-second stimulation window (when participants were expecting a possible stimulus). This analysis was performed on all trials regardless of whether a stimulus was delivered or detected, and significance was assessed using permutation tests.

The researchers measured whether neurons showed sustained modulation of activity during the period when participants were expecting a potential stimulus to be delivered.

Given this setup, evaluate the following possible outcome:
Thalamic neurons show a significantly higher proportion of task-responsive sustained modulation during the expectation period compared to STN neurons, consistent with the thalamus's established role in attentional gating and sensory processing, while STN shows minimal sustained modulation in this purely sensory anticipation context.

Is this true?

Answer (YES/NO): NO